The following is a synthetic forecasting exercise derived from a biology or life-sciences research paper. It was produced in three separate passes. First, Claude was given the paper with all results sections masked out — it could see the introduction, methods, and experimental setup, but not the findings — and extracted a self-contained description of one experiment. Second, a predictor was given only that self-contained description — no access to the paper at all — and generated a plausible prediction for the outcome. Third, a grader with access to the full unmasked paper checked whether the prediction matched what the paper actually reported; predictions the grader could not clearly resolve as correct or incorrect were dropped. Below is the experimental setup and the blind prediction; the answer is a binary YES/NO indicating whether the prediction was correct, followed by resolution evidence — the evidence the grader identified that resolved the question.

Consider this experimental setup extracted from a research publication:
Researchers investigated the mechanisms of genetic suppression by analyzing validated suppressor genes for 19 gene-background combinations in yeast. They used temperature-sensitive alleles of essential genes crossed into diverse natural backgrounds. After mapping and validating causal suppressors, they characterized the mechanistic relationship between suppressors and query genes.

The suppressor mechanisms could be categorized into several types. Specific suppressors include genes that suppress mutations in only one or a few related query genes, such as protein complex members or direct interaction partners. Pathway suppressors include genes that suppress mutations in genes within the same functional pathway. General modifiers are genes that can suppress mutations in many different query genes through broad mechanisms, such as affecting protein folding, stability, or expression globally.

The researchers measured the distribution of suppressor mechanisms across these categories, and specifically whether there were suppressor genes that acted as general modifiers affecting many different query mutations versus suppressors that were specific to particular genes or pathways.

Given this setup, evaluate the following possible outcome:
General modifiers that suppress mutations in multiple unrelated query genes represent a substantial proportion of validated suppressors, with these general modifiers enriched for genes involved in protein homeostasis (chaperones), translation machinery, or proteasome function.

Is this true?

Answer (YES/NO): NO